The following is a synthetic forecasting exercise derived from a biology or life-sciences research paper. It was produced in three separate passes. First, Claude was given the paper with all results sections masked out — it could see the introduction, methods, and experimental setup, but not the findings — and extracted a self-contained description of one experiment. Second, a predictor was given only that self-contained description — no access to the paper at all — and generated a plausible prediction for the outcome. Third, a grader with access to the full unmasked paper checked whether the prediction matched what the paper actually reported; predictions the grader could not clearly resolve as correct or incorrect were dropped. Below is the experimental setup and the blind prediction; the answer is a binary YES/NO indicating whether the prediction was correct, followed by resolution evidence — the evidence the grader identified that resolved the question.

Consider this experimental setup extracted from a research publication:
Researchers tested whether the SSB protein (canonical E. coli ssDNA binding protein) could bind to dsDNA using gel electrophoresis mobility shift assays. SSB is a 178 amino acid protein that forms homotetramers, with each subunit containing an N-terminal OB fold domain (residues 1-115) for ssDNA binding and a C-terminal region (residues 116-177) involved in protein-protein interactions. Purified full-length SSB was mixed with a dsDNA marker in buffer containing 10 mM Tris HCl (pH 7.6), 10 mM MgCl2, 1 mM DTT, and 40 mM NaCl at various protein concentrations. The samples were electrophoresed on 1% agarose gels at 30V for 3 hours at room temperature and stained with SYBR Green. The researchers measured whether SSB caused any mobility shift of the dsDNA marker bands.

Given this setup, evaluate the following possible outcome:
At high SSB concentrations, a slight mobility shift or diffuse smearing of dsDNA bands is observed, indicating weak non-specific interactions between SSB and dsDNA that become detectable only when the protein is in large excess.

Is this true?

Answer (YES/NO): NO